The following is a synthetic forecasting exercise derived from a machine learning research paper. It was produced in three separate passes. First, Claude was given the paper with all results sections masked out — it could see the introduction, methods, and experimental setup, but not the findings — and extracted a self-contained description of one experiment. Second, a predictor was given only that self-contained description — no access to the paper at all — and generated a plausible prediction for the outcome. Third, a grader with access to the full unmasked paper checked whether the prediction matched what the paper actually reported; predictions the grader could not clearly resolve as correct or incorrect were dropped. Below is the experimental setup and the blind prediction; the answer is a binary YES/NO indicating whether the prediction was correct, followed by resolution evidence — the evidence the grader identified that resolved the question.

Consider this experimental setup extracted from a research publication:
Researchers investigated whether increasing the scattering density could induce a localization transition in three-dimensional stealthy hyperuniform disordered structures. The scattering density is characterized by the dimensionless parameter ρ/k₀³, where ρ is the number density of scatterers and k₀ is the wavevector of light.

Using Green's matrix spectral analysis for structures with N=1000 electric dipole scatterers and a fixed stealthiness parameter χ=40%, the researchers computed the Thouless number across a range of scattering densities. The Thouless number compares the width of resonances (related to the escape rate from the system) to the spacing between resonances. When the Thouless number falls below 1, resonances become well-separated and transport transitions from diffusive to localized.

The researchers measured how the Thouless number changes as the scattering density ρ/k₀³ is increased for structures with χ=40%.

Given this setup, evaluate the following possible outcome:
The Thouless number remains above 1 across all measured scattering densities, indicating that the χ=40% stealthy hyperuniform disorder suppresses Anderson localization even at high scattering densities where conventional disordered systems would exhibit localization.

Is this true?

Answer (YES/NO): NO